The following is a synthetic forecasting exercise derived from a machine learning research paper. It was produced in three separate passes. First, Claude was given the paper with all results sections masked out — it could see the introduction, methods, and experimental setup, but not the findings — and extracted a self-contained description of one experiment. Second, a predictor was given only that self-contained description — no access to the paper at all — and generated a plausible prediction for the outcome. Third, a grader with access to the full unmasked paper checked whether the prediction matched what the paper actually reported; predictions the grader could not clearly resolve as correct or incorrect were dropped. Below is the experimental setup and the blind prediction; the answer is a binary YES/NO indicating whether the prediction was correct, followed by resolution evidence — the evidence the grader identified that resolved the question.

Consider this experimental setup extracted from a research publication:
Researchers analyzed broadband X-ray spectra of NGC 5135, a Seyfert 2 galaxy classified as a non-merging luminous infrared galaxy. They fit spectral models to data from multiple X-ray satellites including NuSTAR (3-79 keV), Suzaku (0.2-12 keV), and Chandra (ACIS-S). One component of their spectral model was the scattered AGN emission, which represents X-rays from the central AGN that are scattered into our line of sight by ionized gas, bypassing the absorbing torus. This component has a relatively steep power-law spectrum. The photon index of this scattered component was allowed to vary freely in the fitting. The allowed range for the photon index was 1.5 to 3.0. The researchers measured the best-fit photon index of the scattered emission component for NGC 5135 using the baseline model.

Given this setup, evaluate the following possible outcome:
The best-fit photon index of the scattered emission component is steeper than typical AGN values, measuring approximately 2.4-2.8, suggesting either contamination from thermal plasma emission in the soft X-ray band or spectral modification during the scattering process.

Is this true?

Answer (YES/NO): YES